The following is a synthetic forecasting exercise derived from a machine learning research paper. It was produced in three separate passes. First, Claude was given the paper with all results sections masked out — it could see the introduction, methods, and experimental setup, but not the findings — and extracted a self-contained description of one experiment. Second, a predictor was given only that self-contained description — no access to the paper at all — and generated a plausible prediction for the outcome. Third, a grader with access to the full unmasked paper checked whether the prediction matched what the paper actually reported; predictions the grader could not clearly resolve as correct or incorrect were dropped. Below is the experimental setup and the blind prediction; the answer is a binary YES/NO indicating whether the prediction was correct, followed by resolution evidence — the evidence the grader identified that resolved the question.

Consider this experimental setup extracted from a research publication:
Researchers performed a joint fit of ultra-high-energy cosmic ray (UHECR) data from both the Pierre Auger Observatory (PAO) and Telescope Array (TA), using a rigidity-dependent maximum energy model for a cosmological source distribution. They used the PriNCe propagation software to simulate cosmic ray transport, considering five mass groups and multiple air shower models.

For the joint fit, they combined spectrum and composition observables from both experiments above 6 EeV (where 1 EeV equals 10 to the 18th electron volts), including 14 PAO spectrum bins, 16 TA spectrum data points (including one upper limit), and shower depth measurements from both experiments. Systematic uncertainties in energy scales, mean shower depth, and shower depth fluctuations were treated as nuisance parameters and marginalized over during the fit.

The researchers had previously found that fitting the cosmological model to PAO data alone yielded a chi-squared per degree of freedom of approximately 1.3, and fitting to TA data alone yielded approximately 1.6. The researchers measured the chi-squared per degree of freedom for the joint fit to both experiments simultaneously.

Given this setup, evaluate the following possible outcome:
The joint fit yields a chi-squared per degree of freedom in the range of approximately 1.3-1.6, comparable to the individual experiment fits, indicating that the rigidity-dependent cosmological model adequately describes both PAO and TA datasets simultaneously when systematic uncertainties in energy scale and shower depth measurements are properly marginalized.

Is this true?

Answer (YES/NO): NO